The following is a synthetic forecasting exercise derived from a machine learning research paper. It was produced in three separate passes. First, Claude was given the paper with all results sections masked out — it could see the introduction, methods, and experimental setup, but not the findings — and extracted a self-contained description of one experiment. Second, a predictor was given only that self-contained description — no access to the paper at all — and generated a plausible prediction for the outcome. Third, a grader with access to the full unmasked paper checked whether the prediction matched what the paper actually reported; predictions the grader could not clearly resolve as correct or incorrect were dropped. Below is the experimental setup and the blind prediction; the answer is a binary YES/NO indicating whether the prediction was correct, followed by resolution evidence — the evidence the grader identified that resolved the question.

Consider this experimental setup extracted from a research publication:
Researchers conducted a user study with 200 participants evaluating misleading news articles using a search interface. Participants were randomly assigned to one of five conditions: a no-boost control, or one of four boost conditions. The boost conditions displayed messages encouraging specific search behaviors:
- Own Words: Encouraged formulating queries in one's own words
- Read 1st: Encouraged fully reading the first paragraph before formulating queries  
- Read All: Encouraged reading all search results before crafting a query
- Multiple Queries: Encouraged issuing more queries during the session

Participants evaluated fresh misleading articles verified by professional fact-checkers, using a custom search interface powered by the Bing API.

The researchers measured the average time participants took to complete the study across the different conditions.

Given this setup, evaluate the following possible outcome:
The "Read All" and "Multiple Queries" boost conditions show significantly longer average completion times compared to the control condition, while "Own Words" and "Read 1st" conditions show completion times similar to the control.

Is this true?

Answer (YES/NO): NO